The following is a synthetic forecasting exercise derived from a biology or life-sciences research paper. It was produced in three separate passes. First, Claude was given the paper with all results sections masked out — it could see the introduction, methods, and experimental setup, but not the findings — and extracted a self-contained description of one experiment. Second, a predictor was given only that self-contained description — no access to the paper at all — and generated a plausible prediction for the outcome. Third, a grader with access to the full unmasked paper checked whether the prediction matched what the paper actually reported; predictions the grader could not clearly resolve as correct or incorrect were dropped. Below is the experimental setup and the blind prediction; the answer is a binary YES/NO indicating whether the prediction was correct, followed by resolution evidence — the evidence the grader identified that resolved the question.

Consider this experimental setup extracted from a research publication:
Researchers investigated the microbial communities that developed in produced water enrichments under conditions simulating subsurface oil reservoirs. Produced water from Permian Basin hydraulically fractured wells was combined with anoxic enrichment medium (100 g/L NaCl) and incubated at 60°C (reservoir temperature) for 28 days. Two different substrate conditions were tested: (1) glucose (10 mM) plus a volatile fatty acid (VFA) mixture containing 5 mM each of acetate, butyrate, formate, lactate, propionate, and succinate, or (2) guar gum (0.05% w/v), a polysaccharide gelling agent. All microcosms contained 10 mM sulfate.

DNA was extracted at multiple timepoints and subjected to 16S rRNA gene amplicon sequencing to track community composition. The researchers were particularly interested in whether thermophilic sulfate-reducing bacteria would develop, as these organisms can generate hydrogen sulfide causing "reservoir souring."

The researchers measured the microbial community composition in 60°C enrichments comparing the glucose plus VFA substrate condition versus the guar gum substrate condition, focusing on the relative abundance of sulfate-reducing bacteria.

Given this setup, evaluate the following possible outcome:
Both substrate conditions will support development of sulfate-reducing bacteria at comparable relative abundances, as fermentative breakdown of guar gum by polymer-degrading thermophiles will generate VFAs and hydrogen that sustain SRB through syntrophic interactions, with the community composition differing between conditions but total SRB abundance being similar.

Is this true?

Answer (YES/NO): NO